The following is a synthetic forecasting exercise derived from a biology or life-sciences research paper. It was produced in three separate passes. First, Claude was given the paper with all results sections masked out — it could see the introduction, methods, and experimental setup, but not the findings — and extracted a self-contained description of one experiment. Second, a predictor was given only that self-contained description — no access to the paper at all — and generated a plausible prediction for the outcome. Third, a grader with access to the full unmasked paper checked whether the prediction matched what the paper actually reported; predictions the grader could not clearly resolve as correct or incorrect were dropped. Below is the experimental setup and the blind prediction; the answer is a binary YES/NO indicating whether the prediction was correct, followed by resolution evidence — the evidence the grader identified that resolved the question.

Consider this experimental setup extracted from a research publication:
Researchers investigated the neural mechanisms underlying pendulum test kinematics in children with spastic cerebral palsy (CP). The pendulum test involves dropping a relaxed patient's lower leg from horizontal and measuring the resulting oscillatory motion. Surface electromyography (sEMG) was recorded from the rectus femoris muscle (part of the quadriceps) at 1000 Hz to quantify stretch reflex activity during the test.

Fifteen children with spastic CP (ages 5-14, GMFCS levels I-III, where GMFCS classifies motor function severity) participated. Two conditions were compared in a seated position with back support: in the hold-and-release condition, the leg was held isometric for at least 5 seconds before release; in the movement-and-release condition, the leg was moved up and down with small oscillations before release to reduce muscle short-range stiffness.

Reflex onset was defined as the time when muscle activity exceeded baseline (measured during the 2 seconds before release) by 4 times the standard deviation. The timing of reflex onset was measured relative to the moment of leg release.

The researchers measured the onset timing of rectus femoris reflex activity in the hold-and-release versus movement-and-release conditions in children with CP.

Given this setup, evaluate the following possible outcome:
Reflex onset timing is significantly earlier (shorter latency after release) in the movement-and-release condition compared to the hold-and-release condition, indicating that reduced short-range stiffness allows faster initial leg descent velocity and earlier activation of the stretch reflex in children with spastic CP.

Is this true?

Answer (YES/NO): NO